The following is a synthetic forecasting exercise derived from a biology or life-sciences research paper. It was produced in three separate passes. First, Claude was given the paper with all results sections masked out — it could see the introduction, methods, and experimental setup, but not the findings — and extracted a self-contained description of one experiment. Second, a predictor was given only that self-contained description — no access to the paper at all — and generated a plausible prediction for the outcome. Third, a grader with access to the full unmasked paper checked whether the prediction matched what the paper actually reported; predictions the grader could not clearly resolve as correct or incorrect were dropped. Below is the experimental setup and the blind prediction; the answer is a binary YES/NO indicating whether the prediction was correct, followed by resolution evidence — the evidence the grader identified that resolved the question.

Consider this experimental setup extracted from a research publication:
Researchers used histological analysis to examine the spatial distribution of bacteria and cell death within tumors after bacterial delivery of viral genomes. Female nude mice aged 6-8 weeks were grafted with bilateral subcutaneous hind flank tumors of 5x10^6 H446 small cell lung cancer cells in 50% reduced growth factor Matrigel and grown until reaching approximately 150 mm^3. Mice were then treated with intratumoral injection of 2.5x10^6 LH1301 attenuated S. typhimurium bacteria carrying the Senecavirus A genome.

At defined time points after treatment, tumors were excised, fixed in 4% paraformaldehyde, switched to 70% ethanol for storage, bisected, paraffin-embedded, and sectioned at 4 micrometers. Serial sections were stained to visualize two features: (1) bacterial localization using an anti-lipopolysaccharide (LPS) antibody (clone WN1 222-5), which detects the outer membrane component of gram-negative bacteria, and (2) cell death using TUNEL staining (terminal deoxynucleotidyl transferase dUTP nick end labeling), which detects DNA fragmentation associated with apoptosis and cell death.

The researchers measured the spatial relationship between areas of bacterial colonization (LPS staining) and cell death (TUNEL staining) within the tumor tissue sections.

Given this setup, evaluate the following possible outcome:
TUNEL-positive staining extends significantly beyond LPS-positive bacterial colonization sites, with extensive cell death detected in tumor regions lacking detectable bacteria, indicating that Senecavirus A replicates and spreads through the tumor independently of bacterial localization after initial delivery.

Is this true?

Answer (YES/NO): YES